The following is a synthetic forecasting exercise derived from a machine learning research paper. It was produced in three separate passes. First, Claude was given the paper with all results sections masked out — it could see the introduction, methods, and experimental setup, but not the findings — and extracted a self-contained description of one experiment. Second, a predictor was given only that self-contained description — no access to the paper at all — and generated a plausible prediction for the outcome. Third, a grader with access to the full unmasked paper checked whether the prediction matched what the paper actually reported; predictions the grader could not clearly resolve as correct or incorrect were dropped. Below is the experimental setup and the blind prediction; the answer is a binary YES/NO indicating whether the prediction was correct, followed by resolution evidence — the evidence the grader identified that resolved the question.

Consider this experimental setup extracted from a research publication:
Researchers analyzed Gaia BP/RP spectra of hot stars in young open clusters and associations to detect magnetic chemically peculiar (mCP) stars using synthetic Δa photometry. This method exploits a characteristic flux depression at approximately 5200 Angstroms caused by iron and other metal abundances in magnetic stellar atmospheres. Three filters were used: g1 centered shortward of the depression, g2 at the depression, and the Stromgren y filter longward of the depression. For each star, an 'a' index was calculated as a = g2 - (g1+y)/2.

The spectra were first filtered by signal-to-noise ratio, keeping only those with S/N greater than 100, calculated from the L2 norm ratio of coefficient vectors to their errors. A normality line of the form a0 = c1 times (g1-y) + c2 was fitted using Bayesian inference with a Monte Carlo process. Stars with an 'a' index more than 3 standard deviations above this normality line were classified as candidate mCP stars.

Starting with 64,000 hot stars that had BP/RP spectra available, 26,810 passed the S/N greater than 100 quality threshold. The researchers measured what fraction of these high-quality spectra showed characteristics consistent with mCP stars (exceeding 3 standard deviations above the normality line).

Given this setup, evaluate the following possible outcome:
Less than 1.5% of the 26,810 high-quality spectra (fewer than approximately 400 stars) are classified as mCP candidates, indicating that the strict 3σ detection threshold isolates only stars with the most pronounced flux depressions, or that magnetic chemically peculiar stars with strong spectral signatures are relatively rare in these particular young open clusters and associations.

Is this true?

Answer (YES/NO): YES